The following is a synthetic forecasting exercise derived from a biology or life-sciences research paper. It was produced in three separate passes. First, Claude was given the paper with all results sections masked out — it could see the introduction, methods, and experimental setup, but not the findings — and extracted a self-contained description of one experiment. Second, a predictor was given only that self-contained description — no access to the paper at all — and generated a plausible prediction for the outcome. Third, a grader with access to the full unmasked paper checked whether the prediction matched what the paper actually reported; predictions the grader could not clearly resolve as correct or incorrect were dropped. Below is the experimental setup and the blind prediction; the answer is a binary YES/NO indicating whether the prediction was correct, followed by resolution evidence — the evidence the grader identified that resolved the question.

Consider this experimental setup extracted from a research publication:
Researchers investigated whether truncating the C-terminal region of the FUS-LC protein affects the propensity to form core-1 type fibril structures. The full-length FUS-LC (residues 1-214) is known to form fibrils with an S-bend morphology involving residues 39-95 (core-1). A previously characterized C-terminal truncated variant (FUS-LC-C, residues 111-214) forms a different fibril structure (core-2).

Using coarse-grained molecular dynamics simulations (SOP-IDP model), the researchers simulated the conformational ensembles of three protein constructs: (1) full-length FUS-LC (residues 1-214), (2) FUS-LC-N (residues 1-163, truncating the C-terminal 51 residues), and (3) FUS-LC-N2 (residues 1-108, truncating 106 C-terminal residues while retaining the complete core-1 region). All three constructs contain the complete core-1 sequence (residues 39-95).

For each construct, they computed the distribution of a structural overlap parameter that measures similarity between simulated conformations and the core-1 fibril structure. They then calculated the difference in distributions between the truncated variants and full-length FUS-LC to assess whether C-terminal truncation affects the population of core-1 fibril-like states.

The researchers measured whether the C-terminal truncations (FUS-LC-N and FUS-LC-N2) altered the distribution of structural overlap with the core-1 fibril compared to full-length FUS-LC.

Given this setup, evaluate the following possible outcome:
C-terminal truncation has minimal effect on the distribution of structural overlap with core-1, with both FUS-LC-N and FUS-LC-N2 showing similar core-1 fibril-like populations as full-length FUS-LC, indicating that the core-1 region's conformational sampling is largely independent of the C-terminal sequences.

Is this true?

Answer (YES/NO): YES